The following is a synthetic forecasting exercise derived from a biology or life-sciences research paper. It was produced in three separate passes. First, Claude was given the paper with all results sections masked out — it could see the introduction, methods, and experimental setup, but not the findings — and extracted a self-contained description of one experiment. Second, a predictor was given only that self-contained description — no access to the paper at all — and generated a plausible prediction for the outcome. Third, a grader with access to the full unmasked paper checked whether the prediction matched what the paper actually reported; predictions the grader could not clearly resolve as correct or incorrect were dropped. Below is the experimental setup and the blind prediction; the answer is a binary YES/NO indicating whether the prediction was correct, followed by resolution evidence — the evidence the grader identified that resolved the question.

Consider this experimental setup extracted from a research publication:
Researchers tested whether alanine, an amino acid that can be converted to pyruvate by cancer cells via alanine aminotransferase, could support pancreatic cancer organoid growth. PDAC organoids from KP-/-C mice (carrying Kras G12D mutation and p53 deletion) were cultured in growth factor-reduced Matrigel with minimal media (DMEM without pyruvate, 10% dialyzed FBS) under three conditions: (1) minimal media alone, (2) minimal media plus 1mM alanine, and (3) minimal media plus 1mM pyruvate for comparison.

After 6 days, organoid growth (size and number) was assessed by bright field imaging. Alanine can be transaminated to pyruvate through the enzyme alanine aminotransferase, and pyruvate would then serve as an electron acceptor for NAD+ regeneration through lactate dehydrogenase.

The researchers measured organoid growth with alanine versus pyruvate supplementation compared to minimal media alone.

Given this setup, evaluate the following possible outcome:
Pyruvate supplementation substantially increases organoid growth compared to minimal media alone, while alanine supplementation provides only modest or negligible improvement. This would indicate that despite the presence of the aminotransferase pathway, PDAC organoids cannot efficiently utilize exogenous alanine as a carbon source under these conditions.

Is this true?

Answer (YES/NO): YES